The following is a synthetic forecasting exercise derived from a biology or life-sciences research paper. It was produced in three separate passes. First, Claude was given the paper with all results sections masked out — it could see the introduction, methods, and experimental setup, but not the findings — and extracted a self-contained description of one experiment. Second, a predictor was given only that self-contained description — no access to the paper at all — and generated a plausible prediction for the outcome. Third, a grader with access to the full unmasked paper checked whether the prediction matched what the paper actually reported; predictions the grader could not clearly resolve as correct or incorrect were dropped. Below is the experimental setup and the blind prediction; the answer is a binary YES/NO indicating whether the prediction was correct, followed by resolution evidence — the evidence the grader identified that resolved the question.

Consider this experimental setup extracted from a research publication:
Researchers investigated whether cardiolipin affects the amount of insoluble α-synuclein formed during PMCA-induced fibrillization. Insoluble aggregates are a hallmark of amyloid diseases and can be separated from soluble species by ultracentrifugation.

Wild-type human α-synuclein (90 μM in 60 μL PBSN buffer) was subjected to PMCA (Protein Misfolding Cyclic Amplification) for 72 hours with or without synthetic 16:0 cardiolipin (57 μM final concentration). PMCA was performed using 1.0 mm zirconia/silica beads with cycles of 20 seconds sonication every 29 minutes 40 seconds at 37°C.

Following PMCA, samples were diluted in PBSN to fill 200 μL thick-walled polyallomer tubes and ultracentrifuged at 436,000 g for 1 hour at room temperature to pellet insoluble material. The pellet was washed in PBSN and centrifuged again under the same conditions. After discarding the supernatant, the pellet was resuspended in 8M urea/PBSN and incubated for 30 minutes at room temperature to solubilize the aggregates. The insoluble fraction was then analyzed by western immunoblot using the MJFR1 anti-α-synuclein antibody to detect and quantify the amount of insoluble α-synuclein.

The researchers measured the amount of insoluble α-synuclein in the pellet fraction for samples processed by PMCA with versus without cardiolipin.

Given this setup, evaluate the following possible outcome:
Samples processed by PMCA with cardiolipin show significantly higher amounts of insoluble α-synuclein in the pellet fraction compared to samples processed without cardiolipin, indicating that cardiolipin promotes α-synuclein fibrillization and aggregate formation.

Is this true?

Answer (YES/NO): NO